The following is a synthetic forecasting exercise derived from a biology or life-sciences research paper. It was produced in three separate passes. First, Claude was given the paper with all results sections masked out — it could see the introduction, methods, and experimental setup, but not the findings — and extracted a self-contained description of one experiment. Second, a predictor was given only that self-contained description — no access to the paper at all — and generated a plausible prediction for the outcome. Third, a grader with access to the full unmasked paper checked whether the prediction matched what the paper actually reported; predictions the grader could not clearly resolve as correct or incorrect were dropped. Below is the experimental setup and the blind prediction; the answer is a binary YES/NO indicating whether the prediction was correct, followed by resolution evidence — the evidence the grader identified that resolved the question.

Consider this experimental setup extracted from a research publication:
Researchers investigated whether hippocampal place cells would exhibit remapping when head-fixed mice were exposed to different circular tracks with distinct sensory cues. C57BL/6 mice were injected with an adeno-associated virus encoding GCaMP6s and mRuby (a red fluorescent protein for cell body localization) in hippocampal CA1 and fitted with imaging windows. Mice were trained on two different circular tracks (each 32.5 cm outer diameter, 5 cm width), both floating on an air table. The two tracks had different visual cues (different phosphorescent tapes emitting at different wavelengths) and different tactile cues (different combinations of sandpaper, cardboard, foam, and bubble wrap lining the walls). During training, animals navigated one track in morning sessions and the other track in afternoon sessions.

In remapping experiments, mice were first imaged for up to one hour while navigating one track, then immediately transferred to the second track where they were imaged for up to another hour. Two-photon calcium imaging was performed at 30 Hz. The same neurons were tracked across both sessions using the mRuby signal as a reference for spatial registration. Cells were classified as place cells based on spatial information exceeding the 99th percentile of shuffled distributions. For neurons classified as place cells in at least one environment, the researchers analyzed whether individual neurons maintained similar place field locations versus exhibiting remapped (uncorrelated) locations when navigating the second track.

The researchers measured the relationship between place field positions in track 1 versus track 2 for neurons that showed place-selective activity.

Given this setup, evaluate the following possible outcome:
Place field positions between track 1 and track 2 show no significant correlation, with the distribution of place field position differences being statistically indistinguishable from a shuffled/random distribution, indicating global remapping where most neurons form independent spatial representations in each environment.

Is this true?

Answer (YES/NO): YES